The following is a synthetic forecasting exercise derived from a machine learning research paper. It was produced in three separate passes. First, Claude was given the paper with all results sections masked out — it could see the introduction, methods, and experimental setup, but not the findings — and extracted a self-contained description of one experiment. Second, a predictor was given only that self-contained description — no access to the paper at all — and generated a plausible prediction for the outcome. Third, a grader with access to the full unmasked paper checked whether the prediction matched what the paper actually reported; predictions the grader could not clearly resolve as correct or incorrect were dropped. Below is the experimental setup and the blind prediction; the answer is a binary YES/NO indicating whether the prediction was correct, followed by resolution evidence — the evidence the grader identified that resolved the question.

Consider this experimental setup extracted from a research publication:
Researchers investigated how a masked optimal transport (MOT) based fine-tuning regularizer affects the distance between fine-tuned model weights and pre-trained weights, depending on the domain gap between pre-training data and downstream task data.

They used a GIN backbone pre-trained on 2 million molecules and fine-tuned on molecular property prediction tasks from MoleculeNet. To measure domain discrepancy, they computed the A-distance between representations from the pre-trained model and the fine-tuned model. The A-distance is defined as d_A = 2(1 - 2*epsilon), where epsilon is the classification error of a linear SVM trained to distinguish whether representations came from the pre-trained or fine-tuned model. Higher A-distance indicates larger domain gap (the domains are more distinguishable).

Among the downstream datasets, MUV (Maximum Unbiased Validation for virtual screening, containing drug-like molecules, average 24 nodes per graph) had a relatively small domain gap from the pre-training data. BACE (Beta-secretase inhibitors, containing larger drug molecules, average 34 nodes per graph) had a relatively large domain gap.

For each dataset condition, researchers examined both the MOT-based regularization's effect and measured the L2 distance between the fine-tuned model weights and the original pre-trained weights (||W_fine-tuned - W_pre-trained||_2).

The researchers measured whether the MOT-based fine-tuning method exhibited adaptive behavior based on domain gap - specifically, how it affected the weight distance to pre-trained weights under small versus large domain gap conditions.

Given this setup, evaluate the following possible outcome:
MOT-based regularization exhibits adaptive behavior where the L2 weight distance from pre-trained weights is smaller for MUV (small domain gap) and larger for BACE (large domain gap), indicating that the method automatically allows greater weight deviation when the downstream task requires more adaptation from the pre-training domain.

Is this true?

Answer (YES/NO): YES